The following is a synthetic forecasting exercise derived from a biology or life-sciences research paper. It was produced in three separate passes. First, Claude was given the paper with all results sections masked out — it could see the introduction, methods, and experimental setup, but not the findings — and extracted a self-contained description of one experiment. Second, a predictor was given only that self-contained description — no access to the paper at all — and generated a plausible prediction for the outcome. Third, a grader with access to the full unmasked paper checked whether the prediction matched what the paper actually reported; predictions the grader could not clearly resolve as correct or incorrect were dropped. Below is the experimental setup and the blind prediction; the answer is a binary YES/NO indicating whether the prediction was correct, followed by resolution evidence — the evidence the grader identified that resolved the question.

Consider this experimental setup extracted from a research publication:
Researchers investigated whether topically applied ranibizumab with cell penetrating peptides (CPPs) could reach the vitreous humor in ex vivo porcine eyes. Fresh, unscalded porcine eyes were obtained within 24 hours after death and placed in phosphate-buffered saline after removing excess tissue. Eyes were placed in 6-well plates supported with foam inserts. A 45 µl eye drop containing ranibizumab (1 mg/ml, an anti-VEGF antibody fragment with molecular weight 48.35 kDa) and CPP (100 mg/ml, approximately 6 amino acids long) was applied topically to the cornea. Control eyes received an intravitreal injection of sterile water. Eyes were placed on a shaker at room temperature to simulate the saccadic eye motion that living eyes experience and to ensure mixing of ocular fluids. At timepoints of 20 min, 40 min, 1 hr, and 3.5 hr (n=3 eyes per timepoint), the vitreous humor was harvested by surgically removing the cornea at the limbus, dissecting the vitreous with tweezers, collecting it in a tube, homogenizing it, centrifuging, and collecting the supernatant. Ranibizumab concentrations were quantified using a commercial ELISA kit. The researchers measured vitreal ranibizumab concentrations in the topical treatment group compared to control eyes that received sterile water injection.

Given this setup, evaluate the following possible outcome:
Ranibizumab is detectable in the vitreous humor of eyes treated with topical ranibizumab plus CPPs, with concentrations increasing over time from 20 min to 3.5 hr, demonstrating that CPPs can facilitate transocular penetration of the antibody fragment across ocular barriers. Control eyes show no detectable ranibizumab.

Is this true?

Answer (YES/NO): NO